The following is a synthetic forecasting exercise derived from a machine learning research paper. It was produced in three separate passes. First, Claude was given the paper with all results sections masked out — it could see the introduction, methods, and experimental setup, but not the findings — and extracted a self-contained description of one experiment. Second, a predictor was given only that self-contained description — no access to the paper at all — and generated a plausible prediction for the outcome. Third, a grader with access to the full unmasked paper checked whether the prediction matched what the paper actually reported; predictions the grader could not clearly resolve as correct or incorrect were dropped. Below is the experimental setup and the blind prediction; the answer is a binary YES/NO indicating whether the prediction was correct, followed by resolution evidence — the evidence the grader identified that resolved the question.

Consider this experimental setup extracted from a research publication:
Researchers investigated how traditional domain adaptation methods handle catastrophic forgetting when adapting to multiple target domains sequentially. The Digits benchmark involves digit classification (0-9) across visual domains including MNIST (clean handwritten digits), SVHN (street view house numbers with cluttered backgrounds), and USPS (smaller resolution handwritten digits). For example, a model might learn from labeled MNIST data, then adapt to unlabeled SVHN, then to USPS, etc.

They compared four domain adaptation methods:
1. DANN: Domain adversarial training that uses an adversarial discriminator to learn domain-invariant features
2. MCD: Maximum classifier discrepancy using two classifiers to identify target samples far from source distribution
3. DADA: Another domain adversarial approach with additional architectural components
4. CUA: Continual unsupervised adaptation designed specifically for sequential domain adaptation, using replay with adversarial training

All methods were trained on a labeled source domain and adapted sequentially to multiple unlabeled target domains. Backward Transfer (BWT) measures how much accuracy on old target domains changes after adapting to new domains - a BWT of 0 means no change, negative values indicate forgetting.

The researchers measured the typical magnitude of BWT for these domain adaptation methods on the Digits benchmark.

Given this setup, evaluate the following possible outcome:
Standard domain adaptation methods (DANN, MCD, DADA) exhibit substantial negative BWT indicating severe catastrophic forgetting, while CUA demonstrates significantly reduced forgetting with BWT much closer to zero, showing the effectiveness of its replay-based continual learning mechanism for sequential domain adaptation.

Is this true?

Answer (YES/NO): NO